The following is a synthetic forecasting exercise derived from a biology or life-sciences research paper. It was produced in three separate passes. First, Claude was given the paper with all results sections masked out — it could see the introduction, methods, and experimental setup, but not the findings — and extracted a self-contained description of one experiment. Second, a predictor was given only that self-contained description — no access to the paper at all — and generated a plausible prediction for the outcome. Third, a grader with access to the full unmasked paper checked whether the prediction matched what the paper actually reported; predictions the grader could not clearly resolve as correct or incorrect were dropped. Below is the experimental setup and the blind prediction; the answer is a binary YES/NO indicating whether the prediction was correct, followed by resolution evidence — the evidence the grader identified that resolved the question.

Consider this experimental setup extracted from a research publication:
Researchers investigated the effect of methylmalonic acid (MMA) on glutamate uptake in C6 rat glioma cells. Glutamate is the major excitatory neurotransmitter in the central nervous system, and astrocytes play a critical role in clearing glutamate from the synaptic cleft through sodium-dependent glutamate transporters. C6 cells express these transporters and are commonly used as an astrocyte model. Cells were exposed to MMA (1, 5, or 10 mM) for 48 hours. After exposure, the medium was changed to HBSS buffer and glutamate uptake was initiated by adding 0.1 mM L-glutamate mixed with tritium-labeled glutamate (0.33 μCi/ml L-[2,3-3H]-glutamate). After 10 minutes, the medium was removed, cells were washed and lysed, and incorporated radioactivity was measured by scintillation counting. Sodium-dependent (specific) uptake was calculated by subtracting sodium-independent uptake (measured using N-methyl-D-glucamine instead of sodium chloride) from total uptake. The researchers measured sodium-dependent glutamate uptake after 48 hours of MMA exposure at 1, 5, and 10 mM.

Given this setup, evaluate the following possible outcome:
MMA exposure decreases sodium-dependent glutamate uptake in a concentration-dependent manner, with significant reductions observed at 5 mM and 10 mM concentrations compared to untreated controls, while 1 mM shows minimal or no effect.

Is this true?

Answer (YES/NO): NO